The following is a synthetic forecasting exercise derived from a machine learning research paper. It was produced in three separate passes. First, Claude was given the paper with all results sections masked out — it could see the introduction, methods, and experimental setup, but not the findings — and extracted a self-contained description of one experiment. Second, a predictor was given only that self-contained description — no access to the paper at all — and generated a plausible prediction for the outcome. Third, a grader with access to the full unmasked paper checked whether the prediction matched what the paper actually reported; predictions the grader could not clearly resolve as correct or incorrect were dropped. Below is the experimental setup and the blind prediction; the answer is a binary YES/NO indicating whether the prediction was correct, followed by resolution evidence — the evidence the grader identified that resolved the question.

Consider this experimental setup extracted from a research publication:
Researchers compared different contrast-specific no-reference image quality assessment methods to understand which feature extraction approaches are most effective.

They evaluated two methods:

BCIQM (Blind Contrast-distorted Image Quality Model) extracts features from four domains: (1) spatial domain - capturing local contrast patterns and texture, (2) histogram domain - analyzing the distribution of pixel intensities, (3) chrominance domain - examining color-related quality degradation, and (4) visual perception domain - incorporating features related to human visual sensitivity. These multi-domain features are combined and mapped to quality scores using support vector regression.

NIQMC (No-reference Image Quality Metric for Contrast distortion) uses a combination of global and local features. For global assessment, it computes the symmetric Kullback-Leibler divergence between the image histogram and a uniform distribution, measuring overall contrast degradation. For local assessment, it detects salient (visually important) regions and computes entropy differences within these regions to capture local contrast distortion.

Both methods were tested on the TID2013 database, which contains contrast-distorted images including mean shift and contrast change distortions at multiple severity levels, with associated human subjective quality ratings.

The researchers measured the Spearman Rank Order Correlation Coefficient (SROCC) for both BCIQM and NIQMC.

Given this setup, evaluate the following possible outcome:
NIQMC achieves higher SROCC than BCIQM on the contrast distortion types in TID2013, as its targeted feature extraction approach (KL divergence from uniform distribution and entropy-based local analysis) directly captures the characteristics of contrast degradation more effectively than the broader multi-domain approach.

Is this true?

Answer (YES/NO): NO